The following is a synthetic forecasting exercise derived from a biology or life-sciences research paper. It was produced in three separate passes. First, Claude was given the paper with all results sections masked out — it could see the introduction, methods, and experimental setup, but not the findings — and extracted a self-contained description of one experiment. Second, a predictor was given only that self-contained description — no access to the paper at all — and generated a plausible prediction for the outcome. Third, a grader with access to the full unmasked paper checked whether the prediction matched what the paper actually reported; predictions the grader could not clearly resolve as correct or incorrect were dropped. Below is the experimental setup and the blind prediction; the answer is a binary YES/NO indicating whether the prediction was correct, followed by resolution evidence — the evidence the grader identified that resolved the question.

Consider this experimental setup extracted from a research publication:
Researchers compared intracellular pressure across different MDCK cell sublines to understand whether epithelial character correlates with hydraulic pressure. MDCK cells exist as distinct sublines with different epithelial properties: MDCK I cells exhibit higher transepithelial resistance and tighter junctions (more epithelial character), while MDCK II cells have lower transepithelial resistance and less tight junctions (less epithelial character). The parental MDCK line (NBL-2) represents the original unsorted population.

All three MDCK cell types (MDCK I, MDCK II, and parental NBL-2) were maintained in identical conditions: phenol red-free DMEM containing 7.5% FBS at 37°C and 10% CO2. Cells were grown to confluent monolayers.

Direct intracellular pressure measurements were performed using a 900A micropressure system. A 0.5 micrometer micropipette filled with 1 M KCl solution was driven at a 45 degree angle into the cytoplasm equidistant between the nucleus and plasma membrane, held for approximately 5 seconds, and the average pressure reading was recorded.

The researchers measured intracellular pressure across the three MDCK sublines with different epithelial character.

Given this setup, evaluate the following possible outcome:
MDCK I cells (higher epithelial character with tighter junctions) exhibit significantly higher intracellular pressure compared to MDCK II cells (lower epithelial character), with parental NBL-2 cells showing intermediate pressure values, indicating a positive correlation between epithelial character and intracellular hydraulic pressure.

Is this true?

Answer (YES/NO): NO